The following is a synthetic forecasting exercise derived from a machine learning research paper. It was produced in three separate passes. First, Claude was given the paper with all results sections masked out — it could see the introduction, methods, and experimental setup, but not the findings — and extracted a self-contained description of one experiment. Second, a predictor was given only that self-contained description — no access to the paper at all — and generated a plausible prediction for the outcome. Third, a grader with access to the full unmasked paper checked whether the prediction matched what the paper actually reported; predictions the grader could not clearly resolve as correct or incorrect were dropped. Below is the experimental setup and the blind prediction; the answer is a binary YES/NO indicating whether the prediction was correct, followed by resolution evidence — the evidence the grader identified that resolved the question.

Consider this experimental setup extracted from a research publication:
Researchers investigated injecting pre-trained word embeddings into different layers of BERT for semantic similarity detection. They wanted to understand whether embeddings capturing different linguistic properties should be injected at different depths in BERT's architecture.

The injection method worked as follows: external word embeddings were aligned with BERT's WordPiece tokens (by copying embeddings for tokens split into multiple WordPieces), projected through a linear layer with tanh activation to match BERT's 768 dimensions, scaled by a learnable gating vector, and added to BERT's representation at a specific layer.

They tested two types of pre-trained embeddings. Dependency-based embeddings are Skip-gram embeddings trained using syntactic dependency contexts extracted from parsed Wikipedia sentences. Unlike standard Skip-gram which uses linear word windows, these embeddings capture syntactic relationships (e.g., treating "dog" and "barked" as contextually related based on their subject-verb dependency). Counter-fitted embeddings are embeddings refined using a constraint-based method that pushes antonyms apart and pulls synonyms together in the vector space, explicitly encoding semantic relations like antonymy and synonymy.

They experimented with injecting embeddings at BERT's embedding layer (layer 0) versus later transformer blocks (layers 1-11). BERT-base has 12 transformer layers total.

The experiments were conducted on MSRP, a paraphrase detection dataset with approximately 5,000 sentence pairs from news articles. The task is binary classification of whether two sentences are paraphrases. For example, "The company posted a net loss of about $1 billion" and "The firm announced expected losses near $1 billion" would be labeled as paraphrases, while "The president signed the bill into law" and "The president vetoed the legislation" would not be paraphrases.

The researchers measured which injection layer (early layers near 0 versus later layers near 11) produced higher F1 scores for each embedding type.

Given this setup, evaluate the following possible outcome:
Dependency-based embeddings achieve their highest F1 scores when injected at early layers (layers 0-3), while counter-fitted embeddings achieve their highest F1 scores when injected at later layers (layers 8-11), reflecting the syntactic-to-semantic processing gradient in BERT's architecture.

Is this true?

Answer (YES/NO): NO